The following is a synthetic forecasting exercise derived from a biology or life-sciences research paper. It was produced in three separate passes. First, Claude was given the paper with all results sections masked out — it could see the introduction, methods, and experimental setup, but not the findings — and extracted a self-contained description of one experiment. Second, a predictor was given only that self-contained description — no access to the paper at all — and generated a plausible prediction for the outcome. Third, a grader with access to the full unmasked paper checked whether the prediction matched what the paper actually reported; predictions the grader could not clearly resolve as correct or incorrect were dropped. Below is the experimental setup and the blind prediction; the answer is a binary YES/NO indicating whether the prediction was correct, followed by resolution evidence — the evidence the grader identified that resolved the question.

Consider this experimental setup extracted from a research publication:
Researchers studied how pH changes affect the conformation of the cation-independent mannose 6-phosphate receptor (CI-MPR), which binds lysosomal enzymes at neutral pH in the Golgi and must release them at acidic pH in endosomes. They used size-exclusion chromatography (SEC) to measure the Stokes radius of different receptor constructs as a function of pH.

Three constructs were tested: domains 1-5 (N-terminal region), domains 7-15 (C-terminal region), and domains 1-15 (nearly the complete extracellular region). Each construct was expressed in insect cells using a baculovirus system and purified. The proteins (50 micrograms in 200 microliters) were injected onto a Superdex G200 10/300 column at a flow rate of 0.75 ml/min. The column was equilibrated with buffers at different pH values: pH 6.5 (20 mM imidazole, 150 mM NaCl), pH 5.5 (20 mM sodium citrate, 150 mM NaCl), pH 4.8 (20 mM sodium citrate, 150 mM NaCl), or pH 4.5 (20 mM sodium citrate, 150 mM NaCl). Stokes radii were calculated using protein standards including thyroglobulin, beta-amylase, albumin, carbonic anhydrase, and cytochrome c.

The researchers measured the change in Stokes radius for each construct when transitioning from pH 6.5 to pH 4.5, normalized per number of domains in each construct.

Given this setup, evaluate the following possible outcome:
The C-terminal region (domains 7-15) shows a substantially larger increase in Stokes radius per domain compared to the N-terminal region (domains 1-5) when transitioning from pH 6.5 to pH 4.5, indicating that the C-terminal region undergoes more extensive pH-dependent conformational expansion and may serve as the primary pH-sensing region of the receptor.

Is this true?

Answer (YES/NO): NO